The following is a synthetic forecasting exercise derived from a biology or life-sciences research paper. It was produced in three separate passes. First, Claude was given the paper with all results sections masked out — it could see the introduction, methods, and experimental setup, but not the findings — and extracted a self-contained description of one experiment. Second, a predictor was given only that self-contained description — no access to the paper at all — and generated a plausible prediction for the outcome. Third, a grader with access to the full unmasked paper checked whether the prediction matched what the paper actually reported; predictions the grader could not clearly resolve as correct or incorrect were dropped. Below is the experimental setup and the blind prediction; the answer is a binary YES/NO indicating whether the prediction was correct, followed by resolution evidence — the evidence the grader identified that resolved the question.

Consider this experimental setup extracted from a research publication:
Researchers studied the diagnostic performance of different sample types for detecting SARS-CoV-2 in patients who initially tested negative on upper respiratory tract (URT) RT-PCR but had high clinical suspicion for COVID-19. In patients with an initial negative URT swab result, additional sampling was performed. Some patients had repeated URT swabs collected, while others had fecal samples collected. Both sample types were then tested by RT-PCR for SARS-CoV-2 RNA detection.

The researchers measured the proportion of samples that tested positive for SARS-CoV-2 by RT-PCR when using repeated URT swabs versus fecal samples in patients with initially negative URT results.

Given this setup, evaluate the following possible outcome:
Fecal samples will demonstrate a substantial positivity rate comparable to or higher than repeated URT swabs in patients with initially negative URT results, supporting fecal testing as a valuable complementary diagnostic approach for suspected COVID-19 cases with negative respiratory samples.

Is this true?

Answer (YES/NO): YES